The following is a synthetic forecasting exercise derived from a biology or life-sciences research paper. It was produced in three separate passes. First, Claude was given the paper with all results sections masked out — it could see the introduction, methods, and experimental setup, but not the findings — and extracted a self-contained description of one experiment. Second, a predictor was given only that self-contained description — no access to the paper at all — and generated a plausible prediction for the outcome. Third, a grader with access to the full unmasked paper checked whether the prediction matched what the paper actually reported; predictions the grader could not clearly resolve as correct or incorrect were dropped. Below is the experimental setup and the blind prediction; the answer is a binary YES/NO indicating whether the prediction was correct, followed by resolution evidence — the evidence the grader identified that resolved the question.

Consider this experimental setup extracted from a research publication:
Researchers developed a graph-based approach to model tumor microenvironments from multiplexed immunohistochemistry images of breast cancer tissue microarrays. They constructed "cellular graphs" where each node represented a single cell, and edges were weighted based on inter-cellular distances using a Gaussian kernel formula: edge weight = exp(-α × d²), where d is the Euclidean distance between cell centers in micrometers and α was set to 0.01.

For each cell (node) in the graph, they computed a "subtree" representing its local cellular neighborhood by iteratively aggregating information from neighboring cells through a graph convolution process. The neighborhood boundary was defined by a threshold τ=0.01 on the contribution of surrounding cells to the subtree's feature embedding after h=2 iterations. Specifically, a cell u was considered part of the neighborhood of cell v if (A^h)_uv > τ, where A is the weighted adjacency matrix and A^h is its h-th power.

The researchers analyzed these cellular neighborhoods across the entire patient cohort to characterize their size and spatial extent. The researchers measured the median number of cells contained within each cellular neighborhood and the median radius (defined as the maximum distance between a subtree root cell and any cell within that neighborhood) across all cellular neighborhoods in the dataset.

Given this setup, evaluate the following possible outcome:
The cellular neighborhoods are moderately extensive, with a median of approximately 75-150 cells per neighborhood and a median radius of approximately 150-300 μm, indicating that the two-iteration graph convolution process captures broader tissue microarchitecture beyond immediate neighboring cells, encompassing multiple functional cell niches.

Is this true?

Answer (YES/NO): NO